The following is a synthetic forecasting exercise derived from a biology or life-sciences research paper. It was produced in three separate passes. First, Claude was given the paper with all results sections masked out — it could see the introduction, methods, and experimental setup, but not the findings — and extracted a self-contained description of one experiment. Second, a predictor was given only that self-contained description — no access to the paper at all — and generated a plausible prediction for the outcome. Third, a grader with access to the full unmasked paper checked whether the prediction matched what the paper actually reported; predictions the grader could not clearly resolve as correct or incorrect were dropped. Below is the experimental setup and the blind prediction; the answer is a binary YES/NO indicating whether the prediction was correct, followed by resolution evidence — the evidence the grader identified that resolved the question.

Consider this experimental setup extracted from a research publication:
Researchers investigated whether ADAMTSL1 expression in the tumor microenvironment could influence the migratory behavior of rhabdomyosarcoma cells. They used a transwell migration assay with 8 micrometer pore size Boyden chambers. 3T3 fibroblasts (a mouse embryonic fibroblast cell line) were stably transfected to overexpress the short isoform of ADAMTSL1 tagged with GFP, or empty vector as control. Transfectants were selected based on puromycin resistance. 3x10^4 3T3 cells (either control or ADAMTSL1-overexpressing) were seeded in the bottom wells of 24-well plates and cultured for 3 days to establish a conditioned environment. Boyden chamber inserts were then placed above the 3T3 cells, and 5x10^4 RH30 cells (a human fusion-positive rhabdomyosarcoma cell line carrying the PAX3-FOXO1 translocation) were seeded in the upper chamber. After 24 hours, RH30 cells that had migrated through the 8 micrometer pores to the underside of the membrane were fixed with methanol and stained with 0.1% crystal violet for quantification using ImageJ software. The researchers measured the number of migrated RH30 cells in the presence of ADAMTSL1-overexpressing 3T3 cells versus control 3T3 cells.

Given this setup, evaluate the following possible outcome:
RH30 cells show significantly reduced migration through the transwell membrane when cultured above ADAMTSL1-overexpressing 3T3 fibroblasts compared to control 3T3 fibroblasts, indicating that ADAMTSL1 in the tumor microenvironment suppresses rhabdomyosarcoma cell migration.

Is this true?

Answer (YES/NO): NO